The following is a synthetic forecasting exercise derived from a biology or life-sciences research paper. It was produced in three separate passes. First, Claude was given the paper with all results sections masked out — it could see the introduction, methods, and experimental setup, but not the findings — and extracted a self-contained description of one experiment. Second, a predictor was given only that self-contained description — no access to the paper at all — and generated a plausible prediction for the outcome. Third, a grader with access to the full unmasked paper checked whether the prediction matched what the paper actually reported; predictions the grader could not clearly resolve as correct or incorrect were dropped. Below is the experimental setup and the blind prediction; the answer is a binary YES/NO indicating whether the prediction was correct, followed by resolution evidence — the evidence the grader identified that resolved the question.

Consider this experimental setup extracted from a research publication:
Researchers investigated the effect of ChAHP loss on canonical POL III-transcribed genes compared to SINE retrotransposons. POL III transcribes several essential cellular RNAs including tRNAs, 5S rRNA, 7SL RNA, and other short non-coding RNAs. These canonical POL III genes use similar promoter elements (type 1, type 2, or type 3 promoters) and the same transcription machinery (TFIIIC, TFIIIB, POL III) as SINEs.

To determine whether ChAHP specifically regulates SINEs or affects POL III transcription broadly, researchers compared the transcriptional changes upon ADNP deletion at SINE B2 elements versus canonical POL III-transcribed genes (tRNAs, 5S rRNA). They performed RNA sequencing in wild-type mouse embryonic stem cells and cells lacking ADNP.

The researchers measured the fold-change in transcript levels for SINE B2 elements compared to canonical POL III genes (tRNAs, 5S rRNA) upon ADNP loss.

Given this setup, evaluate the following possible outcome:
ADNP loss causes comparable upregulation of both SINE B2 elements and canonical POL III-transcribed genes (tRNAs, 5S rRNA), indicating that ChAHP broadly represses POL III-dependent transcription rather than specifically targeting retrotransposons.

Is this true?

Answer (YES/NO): NO